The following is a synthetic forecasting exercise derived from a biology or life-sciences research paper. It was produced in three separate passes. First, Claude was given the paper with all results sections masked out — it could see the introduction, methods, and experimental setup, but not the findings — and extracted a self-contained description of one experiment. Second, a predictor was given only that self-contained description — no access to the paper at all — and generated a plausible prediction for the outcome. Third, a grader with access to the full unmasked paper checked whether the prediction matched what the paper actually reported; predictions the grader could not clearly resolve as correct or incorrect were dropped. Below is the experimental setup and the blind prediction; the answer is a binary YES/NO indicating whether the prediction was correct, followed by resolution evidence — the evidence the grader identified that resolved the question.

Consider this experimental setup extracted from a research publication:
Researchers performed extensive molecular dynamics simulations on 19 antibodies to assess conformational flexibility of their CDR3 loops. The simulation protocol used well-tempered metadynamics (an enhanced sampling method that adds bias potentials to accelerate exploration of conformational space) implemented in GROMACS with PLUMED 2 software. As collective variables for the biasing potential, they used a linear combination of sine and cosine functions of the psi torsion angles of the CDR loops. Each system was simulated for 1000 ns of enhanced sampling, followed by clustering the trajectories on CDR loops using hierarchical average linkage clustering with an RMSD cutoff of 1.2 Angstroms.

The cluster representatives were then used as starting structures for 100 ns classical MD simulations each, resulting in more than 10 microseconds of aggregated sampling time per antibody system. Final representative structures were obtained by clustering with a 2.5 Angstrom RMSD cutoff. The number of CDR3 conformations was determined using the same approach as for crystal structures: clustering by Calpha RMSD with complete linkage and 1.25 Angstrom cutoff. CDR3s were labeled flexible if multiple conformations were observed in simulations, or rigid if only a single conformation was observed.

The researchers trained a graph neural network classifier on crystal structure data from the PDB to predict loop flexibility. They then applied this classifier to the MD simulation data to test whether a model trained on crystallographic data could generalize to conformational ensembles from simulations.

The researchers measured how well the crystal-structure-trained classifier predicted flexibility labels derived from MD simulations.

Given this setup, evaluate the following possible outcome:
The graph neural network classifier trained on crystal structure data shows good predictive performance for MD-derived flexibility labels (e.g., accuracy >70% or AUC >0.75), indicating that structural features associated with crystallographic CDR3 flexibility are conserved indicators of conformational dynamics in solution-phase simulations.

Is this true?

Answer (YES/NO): YES